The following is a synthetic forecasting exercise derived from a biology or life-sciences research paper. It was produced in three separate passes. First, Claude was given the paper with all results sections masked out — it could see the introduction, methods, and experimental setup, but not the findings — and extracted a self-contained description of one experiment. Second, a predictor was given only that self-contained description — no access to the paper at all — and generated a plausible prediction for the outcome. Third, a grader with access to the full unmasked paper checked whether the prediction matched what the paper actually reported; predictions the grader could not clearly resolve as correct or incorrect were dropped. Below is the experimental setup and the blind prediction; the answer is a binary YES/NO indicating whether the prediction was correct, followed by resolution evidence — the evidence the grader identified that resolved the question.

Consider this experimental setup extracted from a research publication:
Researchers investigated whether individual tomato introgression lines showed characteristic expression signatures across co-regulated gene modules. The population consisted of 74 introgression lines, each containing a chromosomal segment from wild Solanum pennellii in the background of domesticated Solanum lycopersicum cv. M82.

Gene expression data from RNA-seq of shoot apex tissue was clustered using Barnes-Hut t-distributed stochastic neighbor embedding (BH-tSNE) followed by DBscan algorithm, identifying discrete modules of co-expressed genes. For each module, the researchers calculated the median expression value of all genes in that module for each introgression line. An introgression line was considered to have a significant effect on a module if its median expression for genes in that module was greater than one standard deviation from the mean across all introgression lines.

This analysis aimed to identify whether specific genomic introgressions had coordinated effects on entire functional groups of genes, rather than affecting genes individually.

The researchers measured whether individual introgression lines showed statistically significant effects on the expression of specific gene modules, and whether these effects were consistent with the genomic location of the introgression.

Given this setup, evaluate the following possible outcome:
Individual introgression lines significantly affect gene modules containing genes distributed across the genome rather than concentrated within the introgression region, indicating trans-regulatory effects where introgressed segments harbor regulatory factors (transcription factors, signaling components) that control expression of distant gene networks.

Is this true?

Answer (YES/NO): NO